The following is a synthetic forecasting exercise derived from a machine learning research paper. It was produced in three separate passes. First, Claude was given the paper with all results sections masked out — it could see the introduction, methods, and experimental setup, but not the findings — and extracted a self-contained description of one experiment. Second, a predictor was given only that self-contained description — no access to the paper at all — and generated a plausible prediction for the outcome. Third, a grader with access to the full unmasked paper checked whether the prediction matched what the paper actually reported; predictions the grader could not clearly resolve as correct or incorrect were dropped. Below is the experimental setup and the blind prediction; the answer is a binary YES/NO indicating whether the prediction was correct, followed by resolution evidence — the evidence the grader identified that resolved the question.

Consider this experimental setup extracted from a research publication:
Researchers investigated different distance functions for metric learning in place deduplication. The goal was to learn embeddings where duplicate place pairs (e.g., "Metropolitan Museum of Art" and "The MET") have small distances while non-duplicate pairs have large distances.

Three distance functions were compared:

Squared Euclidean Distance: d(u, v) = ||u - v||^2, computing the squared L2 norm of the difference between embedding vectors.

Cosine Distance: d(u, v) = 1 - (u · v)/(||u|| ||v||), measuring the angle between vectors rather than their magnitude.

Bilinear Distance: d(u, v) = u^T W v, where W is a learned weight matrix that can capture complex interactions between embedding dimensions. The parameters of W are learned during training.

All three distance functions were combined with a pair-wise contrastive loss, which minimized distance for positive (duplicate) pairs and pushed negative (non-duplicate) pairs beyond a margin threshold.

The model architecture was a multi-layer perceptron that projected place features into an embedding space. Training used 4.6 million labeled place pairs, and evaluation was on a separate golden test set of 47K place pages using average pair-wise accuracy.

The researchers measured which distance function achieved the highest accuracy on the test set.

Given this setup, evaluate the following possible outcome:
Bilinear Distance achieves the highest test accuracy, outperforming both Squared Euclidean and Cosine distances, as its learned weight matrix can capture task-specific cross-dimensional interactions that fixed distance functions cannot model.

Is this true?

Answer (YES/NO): NO